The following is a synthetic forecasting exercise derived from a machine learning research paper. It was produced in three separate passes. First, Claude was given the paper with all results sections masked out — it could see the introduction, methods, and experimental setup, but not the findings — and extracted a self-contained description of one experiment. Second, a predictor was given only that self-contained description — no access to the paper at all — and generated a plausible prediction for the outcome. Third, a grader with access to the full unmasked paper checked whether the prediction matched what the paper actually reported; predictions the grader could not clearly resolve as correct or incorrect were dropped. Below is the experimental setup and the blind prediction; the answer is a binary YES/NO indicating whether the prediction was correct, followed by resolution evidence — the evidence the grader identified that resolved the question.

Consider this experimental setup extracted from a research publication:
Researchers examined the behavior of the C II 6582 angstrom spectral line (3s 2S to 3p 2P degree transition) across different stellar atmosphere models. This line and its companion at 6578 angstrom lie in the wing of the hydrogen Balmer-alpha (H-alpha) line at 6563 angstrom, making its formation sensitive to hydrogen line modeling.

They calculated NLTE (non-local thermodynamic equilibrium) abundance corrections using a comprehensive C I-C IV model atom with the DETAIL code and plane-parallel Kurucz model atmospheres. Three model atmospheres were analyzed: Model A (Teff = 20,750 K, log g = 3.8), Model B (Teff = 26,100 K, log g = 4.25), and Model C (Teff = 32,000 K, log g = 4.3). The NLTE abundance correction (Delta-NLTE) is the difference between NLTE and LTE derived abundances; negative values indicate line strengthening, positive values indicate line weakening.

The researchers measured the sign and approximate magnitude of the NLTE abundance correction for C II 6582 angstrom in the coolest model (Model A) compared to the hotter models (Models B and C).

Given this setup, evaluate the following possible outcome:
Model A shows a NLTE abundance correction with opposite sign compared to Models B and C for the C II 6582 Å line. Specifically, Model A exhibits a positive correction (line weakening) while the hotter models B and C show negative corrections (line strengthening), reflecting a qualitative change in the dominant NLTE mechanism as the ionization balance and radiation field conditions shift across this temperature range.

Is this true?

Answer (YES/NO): NO